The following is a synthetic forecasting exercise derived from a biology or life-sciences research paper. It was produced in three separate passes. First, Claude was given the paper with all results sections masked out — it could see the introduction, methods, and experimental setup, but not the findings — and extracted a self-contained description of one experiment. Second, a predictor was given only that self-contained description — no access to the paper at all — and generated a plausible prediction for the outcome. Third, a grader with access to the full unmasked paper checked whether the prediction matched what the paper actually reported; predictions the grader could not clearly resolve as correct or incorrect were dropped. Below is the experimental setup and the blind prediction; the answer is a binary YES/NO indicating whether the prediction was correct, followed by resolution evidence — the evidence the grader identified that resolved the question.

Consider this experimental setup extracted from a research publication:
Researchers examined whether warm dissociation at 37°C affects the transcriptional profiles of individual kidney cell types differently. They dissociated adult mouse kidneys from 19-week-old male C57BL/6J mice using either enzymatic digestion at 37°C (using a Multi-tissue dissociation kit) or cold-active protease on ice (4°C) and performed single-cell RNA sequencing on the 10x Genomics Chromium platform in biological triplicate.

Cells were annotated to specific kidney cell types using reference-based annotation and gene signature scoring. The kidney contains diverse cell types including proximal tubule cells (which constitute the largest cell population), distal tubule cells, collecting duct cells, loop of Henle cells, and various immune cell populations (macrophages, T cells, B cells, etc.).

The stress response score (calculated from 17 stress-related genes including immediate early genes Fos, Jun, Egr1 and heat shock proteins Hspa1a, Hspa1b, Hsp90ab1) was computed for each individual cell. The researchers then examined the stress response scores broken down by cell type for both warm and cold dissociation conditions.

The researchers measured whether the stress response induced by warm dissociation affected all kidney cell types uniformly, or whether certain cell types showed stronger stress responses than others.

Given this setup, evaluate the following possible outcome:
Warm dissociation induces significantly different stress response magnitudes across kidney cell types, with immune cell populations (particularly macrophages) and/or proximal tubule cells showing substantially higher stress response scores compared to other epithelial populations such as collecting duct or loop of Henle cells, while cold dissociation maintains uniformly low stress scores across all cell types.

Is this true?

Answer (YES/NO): YES